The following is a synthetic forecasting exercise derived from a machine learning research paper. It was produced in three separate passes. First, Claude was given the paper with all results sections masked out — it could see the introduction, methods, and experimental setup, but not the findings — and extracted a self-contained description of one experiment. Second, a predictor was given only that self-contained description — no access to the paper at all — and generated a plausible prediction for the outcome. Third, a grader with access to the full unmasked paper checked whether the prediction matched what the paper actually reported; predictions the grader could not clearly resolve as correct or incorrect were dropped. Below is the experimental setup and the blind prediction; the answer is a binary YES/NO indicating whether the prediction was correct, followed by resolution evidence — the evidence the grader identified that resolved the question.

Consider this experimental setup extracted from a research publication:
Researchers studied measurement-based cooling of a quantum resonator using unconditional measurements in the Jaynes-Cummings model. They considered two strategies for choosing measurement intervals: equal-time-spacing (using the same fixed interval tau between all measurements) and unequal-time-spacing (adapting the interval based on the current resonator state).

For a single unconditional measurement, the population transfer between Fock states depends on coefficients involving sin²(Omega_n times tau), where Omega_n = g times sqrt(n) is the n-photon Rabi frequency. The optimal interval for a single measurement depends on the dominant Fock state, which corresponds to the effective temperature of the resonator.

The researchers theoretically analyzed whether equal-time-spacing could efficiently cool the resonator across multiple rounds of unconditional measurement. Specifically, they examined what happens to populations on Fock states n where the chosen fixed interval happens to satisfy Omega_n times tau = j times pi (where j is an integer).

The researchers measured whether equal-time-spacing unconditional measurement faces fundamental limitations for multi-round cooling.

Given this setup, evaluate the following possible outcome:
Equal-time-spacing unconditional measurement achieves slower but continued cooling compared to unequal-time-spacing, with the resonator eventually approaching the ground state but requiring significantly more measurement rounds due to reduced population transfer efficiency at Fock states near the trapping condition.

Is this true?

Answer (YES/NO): NO